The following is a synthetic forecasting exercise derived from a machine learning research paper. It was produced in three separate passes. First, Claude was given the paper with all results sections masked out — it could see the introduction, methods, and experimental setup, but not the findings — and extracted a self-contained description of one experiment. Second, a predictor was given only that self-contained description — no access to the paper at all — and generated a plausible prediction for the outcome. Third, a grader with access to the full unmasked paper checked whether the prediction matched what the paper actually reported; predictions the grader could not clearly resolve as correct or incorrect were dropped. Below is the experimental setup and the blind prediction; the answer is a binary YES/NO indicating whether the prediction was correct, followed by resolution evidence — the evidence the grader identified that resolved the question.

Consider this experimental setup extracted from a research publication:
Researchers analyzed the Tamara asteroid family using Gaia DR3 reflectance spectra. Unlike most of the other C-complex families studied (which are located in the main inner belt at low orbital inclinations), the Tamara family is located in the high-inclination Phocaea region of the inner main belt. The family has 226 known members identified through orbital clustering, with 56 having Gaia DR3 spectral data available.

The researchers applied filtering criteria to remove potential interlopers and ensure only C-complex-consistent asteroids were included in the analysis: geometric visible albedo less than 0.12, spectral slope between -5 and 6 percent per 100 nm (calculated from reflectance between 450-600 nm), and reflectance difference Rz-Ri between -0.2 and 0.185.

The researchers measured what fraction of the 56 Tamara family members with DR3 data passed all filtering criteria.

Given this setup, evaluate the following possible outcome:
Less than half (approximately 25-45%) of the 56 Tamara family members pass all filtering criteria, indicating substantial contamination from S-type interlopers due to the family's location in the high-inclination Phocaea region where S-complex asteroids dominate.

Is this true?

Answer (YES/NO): NO